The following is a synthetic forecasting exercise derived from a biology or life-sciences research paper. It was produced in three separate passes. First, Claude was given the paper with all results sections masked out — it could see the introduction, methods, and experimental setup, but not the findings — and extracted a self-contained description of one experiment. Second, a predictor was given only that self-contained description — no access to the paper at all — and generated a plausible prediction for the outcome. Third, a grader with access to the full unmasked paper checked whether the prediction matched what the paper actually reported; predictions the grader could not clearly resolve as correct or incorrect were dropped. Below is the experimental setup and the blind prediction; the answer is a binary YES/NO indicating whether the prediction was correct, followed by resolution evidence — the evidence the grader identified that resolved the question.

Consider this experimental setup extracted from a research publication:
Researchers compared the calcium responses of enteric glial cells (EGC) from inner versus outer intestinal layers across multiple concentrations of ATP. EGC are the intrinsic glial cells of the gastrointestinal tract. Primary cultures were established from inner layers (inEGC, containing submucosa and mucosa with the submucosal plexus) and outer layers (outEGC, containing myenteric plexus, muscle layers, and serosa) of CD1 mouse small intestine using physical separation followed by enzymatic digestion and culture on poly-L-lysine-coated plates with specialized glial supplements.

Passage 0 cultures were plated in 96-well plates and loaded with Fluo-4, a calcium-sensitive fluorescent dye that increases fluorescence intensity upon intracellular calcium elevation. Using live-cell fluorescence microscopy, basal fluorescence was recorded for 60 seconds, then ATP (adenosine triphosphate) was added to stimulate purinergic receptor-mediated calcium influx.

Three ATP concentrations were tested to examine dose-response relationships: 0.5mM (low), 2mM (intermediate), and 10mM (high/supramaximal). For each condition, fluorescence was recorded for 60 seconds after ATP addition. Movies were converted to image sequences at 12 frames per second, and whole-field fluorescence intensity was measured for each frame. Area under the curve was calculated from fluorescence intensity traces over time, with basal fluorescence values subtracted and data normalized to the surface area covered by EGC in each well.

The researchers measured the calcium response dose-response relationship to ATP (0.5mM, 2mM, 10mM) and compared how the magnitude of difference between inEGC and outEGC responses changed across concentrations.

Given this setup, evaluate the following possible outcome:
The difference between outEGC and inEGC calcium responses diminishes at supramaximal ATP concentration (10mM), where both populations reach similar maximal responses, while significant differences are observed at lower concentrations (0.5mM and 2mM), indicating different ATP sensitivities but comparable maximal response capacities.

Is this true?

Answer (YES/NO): NO